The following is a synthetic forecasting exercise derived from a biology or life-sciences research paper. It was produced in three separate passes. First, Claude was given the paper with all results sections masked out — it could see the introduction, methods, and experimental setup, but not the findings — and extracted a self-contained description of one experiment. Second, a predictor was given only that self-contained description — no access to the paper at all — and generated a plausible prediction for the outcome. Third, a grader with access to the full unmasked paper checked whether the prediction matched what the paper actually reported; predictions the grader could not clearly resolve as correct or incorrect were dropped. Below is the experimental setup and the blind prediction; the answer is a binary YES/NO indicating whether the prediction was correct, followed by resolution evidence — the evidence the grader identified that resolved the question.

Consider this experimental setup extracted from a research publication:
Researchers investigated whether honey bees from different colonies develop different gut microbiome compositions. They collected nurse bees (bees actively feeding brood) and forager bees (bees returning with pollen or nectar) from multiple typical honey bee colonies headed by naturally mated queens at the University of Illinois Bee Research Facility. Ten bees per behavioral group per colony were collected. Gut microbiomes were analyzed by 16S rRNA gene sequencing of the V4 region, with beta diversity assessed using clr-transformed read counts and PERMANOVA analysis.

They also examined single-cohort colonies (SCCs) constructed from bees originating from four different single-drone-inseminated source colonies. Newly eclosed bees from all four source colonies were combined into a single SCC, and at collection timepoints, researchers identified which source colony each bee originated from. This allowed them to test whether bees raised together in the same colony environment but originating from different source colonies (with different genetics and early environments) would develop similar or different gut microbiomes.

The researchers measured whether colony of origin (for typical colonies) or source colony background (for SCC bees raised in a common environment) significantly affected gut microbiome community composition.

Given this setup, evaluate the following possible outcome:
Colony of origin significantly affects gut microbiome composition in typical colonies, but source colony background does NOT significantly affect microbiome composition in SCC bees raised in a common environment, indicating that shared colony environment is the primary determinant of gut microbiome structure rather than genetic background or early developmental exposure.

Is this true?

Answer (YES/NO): NO